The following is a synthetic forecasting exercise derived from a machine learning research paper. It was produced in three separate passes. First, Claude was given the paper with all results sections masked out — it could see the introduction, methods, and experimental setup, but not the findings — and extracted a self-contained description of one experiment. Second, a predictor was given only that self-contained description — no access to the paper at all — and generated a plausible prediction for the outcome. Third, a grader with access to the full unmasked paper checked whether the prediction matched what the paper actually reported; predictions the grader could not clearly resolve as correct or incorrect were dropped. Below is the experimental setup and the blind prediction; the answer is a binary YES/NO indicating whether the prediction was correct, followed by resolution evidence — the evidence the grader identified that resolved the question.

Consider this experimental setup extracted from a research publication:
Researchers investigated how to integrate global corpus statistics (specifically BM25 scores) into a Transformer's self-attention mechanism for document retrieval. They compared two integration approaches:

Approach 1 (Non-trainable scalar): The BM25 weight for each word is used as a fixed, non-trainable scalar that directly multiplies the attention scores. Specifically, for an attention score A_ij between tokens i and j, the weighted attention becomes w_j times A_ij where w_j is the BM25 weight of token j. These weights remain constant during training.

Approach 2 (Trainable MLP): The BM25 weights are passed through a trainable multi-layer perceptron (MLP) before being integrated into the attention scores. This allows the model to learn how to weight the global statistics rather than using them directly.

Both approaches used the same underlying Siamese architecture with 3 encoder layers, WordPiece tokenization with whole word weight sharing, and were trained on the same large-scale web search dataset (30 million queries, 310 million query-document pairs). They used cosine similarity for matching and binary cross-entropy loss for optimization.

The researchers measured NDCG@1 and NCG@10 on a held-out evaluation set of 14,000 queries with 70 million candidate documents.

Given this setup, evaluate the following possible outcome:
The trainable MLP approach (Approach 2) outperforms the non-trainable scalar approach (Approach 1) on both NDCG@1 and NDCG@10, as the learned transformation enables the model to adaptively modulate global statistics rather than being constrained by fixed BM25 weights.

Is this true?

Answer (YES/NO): NO